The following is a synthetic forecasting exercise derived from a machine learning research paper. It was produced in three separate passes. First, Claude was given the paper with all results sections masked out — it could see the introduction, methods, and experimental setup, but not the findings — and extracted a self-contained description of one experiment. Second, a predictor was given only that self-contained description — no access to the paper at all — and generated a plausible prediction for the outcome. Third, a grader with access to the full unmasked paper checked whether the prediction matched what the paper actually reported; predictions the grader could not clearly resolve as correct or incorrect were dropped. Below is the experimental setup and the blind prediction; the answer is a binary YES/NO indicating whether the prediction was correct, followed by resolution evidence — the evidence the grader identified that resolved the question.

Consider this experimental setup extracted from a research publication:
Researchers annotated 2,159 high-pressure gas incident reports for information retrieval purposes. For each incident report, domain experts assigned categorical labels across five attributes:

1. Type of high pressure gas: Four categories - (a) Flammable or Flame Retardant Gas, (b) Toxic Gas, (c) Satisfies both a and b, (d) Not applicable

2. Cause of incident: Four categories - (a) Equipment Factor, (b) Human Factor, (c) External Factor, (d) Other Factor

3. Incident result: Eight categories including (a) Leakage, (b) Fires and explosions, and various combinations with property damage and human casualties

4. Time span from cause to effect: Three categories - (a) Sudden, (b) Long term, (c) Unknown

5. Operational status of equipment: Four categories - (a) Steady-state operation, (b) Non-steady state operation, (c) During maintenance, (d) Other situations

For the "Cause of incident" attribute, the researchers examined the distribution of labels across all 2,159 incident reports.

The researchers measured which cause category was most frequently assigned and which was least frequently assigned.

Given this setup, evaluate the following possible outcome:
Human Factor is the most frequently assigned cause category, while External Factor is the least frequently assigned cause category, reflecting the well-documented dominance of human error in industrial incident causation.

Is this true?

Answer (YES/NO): NO